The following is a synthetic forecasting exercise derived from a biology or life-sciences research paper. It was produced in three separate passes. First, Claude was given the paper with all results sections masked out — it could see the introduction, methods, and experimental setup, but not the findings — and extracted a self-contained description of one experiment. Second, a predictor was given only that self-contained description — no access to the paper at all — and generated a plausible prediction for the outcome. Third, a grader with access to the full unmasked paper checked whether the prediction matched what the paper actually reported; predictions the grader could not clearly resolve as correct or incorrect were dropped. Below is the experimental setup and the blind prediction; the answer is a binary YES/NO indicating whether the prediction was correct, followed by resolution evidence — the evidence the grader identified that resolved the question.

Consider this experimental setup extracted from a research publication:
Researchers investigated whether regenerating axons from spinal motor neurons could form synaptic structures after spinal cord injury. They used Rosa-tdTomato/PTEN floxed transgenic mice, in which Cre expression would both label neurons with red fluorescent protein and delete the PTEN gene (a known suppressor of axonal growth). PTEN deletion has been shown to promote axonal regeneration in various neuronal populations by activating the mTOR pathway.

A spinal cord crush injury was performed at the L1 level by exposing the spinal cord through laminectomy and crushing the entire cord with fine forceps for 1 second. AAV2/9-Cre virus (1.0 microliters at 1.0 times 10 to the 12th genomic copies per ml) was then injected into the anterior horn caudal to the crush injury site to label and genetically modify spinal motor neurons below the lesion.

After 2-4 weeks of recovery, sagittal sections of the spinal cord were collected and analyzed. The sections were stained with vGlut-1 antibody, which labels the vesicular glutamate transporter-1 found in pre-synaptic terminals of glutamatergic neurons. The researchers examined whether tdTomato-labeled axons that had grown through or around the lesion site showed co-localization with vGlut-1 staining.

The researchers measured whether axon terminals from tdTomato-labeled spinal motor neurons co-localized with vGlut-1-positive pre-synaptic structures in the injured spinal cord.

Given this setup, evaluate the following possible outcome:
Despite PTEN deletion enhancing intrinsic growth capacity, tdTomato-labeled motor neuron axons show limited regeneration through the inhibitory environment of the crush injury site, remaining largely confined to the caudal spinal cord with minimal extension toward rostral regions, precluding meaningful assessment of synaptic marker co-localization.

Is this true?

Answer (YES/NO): NO